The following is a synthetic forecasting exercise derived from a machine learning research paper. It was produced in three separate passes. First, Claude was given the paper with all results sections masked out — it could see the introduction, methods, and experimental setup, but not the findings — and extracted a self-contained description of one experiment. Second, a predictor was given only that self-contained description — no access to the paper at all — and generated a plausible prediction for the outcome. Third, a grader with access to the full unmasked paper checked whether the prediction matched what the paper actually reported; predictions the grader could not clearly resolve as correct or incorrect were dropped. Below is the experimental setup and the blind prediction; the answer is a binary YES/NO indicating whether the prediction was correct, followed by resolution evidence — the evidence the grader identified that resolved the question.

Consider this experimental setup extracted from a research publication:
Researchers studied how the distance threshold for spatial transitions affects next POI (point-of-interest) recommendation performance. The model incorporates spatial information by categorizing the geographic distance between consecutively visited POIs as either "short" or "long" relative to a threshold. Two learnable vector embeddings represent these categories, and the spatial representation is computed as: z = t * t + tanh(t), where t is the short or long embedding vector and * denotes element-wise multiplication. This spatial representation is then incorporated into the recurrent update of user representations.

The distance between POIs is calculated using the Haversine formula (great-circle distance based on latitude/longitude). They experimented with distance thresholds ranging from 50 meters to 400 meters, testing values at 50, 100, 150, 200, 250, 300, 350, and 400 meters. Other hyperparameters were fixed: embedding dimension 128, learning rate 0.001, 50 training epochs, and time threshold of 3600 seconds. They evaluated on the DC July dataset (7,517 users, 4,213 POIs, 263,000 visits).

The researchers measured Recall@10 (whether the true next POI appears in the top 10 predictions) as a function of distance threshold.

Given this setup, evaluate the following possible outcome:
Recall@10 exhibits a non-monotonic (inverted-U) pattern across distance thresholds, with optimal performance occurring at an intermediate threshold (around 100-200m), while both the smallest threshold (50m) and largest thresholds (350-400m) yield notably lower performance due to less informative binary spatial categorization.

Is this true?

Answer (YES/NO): NO